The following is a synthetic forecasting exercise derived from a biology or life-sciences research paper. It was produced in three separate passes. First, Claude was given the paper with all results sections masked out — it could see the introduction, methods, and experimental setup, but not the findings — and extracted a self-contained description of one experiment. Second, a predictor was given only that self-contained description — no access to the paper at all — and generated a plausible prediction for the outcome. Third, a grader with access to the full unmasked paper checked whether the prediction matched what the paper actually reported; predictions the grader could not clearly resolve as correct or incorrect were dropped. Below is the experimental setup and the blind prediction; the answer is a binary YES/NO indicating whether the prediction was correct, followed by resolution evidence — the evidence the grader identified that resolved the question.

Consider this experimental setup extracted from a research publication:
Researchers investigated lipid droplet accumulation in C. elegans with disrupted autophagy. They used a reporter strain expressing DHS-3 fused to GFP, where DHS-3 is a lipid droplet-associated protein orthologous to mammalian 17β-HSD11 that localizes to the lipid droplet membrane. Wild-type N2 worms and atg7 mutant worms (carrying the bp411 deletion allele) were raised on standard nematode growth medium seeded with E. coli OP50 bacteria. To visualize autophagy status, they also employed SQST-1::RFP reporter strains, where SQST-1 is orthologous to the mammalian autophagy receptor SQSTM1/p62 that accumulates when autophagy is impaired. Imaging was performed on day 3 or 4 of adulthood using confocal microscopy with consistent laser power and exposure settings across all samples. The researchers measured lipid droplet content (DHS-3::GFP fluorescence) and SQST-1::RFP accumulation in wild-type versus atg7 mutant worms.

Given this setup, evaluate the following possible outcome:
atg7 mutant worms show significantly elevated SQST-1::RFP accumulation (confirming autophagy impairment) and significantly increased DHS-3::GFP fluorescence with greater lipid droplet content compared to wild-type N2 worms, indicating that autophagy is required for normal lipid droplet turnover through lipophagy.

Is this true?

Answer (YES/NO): YES